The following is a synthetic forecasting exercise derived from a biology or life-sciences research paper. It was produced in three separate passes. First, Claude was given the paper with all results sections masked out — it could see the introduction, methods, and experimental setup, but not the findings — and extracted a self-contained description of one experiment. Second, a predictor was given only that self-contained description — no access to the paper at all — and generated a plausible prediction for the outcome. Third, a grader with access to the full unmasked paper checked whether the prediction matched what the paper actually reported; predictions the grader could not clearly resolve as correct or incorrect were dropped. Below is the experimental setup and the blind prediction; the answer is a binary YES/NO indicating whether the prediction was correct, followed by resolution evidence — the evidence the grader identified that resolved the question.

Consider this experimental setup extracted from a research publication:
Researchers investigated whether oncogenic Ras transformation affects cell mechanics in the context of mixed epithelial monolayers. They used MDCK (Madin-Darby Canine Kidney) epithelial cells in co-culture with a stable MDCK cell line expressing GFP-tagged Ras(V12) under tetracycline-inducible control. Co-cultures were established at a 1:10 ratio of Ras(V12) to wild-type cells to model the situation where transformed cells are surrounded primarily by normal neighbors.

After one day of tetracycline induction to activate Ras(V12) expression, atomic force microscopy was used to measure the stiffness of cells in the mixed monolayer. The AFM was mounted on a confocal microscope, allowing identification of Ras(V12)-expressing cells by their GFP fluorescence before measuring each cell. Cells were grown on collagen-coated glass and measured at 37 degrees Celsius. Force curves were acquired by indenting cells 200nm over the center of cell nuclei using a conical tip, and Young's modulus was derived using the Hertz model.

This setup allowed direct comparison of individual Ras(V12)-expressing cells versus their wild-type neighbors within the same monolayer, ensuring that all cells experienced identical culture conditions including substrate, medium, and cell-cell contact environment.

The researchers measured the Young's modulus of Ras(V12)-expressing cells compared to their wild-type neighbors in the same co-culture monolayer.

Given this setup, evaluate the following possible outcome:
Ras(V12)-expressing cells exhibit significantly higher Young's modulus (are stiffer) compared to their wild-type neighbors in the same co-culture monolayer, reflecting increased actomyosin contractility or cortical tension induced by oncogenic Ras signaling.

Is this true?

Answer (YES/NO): YES